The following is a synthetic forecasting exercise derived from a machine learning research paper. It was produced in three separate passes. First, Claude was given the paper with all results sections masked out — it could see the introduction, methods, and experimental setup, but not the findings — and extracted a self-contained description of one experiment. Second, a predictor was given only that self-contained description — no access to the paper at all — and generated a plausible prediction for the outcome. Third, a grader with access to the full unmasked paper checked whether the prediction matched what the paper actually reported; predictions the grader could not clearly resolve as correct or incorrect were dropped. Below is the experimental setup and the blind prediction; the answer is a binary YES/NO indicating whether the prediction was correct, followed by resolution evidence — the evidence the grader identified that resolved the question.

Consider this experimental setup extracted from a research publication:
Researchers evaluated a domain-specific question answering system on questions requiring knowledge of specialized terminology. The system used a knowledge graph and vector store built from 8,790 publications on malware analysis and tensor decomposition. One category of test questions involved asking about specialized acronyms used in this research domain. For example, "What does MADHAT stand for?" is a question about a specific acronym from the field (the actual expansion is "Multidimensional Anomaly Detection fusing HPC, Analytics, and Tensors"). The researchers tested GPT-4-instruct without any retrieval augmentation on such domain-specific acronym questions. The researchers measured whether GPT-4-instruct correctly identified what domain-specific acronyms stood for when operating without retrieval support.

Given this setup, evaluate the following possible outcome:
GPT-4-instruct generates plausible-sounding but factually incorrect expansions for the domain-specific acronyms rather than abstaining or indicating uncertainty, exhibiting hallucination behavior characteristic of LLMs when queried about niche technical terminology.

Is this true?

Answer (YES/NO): YES